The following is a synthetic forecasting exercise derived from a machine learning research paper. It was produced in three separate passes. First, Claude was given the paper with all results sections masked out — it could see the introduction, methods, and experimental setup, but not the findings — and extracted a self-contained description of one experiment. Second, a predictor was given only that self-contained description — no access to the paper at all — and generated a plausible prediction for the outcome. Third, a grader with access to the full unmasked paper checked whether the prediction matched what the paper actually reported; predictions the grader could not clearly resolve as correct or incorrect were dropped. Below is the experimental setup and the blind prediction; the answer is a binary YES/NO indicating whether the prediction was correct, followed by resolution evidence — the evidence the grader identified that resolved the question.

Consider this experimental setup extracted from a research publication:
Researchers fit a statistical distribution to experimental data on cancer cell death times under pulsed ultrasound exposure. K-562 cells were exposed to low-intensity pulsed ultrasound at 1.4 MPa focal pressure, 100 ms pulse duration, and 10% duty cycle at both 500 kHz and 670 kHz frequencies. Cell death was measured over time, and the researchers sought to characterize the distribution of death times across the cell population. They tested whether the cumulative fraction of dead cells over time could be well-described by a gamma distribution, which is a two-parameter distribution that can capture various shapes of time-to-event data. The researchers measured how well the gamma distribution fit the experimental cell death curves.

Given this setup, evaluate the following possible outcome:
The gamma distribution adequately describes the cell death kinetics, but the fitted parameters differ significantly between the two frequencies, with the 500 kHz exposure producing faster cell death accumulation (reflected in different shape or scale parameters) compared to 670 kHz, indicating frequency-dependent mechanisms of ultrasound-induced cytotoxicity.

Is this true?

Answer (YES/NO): YES